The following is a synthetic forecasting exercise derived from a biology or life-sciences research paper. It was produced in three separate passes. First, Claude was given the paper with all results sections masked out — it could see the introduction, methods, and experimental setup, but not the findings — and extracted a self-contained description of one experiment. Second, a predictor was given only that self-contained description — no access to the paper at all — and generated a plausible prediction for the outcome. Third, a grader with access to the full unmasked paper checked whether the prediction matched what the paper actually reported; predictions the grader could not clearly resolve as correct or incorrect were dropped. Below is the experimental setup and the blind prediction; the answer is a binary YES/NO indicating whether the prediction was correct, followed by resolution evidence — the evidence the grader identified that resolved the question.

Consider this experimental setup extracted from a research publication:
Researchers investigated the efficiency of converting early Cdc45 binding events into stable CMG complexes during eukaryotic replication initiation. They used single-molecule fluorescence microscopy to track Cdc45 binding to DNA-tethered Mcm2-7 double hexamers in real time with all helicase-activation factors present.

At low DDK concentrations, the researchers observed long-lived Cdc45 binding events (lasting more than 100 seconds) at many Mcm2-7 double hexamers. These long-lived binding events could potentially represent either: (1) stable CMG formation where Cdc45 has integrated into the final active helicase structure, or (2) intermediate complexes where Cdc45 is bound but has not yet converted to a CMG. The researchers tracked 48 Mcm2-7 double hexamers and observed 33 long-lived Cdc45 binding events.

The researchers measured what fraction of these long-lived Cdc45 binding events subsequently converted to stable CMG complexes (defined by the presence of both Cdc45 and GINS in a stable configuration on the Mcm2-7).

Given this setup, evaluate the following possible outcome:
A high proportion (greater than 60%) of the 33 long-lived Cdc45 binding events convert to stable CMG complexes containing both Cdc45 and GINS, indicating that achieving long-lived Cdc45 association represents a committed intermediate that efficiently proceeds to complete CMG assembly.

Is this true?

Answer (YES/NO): NO